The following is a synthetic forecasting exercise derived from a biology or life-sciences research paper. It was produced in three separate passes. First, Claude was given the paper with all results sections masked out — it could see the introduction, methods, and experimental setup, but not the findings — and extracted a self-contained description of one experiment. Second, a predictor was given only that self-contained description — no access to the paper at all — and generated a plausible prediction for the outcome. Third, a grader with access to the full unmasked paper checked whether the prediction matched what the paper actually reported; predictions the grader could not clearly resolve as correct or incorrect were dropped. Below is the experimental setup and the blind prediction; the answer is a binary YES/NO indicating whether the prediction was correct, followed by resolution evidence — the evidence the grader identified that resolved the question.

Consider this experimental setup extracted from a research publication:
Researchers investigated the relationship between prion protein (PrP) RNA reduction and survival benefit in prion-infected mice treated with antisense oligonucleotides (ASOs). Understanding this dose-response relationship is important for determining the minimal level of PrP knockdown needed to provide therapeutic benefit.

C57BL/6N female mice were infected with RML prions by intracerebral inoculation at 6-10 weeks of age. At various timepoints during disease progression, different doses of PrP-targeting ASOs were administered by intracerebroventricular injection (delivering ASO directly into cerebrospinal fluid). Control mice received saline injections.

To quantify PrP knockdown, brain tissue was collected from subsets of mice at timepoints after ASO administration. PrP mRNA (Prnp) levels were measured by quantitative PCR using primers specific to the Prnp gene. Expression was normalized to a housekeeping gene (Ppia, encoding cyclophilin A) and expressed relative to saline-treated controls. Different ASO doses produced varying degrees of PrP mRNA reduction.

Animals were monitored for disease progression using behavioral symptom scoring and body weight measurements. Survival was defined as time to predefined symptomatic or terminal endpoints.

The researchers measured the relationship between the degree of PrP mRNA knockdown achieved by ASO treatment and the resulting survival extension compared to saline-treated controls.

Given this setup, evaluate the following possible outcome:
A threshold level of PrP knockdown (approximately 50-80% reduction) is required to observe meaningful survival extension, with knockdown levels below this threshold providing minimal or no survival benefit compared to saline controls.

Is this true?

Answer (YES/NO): NO